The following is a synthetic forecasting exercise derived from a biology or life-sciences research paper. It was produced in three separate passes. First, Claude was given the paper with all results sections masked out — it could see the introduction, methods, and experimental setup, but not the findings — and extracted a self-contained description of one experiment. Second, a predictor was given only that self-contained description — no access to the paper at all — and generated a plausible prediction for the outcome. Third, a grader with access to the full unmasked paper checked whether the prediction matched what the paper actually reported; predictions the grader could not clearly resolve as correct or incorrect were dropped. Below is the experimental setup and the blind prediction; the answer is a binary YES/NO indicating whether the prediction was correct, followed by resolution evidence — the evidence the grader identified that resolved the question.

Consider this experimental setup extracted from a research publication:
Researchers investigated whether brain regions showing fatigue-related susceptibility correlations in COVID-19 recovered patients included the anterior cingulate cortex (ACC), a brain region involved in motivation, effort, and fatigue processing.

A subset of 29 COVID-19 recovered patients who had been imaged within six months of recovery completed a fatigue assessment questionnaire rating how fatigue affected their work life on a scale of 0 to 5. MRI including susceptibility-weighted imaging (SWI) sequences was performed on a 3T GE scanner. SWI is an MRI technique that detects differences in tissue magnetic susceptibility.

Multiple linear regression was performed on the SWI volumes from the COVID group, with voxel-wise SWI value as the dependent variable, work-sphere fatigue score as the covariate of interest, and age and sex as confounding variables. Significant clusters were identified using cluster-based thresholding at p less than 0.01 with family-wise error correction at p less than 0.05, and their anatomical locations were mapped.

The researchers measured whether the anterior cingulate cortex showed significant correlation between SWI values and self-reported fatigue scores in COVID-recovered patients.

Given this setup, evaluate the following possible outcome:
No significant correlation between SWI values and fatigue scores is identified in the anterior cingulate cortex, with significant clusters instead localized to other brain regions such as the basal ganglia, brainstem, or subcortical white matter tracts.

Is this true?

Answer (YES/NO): NO